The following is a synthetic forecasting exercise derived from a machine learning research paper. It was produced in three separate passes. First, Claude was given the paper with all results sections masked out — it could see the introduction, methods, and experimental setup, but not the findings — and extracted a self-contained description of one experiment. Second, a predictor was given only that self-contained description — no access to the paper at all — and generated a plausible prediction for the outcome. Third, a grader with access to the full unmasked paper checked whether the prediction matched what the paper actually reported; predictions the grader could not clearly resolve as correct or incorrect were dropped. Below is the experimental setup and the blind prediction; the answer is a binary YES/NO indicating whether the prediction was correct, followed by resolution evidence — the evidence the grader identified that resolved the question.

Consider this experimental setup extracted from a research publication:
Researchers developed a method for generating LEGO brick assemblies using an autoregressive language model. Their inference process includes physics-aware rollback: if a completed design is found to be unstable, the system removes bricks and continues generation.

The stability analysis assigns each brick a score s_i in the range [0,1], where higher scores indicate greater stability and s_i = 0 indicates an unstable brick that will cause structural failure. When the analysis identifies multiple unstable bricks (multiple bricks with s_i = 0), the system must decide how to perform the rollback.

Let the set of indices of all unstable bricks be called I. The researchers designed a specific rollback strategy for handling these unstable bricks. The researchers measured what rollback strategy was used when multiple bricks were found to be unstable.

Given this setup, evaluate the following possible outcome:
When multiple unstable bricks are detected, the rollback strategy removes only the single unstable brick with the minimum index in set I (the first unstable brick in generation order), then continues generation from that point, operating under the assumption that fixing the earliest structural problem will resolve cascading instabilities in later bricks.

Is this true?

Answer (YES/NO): NO